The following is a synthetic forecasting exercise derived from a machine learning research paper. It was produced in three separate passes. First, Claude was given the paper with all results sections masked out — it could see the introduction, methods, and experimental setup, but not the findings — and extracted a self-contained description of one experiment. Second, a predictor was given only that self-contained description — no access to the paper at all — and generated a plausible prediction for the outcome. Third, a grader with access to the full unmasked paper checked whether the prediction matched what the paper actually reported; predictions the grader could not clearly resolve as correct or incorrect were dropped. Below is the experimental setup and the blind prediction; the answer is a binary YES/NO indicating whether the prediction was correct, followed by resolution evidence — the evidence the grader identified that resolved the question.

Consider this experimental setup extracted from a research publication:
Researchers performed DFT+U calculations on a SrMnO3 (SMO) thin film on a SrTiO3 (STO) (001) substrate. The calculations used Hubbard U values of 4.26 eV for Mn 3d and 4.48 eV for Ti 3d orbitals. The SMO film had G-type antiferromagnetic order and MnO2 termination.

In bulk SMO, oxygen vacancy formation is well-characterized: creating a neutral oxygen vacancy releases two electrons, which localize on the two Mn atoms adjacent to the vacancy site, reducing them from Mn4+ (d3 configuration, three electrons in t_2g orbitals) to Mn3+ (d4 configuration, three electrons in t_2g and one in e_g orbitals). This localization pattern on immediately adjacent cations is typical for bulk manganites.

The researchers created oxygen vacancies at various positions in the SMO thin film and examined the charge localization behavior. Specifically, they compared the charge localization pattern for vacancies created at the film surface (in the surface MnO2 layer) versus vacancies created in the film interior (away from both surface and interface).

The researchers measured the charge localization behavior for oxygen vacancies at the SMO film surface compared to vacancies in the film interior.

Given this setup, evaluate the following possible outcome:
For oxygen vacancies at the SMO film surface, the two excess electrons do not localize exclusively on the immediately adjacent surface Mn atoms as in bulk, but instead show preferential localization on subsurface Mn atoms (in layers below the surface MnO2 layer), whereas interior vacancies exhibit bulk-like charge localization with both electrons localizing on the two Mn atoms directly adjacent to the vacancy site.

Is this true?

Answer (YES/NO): NO